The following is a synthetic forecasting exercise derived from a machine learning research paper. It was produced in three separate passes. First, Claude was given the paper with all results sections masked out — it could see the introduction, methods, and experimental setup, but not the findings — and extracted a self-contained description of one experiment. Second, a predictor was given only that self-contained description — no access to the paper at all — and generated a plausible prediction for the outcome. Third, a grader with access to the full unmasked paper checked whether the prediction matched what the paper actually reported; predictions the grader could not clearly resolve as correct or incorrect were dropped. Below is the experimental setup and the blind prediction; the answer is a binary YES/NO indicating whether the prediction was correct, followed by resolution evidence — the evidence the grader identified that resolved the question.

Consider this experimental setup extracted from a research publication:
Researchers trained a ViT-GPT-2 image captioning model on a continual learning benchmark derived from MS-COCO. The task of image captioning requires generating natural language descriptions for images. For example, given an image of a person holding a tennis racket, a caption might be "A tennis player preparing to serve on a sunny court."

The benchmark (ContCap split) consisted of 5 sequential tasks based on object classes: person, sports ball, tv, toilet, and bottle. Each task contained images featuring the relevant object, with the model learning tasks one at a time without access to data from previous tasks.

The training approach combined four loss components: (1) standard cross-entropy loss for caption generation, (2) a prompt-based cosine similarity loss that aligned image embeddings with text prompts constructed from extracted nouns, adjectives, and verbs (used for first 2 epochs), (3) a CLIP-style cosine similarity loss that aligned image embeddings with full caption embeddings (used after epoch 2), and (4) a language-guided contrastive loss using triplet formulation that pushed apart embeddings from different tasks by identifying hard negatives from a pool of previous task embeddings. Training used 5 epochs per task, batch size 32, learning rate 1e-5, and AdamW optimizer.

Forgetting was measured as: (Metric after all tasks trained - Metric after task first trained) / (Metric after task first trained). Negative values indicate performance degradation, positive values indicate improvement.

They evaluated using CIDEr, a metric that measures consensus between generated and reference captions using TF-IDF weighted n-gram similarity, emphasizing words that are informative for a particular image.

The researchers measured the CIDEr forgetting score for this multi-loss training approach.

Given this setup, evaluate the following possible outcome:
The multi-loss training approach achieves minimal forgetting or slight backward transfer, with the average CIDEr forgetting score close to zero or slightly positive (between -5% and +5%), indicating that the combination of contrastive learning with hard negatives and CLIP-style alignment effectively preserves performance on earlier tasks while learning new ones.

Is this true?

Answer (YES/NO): YES